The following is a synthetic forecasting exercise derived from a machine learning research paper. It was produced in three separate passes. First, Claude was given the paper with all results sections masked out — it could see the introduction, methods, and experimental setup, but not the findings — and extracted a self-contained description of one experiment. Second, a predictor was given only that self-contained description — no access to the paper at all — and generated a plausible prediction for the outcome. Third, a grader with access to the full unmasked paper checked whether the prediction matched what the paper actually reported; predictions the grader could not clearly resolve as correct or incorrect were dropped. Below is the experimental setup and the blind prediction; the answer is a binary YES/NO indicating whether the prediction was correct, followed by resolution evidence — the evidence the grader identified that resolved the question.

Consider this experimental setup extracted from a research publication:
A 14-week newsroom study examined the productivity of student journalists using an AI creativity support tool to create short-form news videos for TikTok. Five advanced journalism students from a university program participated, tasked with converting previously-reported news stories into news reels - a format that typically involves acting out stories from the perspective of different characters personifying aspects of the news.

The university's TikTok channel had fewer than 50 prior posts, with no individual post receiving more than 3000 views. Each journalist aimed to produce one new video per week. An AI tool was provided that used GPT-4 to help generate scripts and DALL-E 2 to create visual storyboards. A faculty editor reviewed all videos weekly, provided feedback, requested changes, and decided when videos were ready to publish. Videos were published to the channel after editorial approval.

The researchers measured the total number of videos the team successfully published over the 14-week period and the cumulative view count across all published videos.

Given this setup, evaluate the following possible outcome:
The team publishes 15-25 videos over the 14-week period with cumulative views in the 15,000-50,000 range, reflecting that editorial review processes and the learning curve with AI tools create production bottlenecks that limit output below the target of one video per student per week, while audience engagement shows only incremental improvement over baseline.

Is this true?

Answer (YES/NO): NO